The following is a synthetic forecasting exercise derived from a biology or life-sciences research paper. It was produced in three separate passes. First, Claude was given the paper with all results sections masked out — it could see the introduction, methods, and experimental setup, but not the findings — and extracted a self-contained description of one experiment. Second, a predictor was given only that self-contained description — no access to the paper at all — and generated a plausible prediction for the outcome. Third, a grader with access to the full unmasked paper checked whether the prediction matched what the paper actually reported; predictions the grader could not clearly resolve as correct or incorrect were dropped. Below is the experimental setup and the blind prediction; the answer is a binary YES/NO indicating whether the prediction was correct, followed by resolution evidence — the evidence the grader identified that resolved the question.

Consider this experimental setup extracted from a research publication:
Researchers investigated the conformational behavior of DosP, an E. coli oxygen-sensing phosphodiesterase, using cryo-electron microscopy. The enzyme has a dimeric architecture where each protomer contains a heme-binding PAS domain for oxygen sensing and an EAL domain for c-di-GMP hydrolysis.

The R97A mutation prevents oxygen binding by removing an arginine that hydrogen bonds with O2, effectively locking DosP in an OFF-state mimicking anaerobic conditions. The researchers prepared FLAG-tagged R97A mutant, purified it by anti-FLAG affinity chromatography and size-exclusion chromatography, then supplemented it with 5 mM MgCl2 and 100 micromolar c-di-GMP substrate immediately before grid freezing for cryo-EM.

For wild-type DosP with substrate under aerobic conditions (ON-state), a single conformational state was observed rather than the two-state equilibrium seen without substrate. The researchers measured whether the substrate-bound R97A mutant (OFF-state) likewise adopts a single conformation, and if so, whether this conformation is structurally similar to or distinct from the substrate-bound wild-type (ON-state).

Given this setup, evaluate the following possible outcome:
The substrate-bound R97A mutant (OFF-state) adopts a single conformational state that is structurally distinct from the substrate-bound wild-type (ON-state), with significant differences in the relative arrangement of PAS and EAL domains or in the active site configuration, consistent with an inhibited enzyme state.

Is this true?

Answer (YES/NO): YES